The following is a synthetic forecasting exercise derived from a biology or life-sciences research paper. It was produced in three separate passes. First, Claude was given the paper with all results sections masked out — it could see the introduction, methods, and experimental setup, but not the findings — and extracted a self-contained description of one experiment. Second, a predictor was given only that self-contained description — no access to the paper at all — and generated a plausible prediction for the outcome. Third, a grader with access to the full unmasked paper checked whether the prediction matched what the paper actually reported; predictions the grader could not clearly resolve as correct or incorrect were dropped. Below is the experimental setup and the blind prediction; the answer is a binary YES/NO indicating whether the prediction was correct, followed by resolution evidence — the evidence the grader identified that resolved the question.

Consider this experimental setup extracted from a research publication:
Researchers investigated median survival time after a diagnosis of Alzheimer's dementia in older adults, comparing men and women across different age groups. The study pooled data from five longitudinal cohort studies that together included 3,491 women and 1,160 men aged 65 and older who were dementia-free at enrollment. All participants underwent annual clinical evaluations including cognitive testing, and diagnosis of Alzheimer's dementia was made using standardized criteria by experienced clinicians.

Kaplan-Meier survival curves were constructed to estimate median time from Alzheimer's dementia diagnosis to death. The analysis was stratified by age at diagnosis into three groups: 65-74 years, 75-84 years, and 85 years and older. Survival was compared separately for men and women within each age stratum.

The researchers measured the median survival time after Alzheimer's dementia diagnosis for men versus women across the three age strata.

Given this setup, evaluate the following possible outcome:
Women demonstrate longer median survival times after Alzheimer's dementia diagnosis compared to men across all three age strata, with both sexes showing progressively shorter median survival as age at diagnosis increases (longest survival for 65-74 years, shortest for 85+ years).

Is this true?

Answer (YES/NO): NO